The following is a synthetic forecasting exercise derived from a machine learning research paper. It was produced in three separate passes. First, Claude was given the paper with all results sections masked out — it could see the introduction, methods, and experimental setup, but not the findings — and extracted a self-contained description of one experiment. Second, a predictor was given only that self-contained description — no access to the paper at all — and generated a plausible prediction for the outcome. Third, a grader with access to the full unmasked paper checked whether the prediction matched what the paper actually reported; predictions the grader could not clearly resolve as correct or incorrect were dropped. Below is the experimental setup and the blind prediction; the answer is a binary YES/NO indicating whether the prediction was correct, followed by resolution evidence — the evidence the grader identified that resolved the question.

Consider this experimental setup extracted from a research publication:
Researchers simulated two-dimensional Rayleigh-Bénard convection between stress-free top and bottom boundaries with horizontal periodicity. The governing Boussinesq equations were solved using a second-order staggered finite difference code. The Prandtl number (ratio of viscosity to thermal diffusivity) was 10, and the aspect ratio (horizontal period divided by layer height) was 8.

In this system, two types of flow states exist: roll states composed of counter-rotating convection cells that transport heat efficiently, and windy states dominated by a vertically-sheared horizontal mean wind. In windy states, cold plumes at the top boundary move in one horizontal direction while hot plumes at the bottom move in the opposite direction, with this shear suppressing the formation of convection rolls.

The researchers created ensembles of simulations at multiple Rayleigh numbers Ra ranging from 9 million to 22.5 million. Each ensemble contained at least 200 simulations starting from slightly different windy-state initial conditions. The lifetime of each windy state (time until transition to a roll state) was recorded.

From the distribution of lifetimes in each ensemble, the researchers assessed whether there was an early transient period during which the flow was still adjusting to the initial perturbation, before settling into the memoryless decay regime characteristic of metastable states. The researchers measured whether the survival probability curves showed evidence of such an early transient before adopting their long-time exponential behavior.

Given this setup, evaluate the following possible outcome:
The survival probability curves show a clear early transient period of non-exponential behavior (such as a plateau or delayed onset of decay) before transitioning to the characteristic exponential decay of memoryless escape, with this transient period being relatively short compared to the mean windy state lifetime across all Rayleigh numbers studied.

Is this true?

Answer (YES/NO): NO